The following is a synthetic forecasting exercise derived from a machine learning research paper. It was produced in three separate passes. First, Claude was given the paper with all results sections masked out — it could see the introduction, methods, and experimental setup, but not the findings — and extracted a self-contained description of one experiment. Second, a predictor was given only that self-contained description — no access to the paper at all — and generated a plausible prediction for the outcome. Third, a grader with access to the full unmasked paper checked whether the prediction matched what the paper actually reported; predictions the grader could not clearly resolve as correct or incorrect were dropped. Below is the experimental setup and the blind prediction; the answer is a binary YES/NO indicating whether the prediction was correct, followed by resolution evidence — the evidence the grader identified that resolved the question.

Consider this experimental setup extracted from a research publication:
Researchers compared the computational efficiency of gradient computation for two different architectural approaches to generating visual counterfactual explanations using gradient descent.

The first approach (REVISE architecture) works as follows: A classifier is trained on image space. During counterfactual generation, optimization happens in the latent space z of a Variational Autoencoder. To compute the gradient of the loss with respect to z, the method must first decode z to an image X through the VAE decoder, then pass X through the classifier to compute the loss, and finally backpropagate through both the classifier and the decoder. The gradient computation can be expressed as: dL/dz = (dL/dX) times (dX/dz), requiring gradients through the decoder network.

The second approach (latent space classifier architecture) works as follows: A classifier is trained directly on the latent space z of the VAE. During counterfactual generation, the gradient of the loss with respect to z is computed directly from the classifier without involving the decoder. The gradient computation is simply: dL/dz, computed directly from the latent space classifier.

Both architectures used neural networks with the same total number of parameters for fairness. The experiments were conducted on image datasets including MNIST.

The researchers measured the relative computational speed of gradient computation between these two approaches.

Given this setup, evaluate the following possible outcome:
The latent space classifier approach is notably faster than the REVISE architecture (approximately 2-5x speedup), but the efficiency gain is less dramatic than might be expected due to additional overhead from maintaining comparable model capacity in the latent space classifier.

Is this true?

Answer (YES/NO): NO